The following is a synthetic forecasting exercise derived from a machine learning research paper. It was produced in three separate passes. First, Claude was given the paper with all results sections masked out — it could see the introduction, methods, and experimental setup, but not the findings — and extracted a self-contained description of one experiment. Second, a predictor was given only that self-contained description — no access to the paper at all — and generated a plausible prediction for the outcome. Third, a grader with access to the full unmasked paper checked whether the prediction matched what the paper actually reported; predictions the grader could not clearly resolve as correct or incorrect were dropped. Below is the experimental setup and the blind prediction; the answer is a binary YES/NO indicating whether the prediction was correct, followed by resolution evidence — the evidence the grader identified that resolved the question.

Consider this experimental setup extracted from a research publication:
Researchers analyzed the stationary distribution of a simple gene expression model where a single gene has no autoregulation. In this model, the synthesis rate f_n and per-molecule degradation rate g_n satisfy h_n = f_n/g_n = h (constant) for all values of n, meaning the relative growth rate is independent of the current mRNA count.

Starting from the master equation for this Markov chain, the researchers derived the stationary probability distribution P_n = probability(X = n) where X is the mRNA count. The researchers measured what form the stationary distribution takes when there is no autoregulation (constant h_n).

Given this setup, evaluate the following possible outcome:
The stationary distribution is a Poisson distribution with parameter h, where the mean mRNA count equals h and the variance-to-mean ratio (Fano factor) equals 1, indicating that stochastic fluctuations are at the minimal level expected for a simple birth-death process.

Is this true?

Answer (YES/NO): YES